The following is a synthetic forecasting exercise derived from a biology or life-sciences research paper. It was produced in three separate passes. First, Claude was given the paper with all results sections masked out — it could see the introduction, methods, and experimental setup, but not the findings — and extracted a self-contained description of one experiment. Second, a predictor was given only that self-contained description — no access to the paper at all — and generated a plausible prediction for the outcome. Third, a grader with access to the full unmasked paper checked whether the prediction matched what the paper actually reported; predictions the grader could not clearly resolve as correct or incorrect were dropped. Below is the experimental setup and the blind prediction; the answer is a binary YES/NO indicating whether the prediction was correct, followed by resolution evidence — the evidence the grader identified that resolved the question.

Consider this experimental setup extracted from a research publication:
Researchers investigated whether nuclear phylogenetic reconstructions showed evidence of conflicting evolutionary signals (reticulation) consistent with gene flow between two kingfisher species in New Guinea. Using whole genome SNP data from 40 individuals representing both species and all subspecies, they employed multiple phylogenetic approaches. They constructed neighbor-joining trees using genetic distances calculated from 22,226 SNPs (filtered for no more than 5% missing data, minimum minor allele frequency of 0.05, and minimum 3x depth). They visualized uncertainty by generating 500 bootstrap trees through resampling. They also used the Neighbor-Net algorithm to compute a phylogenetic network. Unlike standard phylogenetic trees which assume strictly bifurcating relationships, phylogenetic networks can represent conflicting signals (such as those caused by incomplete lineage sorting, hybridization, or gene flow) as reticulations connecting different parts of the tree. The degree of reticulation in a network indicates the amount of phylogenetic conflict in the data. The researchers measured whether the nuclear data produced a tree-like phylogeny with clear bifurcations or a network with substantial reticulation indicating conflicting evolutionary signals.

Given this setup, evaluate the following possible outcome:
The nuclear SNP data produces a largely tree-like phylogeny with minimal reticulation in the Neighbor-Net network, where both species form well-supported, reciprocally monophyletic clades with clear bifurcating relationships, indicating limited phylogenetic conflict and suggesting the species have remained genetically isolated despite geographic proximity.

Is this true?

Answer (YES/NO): NO